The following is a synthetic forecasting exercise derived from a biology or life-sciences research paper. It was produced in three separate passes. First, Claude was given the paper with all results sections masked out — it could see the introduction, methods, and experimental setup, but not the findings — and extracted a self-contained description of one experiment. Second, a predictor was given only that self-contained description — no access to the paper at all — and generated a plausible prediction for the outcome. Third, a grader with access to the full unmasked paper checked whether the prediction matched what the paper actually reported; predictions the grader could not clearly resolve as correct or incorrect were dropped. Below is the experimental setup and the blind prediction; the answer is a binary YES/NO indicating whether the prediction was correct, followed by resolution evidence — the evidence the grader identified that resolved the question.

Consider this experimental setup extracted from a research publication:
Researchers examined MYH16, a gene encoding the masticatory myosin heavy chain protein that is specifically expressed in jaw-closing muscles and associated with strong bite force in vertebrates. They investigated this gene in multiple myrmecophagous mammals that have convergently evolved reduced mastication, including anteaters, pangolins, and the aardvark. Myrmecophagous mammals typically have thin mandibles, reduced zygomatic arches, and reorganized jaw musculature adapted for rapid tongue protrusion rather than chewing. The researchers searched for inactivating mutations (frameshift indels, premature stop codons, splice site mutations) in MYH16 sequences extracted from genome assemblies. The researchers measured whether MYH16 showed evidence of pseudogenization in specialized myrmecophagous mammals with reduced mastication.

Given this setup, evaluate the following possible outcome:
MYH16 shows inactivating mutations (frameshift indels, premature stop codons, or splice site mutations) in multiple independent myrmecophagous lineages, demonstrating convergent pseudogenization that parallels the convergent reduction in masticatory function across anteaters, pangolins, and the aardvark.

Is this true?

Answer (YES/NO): NO